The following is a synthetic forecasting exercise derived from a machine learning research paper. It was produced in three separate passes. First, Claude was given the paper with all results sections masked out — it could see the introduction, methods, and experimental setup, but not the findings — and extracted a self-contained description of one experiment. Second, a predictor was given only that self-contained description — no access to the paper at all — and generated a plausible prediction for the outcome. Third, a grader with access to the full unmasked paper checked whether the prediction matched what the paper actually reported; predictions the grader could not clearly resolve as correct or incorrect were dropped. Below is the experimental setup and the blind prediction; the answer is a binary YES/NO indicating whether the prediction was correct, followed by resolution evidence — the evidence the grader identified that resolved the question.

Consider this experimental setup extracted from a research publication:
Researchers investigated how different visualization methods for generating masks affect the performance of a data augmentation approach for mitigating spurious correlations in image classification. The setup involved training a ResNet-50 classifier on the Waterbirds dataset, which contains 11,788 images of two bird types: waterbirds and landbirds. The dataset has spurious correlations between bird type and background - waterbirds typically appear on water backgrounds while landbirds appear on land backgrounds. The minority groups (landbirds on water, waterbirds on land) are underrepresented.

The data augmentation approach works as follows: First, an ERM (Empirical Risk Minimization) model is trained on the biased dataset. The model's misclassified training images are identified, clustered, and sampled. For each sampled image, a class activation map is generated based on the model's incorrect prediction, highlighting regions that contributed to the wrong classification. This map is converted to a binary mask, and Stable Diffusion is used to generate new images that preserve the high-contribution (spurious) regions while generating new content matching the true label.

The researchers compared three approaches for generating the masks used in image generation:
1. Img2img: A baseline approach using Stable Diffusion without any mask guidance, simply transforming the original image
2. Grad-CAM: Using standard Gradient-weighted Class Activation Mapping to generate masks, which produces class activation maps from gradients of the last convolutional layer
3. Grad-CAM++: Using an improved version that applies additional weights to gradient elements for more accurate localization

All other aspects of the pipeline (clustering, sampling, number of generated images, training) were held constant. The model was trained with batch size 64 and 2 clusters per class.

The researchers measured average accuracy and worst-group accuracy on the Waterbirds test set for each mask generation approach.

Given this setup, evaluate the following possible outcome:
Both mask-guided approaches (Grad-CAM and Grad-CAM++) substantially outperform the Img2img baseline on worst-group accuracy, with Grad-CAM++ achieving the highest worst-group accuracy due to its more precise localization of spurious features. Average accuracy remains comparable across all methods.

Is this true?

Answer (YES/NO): NO